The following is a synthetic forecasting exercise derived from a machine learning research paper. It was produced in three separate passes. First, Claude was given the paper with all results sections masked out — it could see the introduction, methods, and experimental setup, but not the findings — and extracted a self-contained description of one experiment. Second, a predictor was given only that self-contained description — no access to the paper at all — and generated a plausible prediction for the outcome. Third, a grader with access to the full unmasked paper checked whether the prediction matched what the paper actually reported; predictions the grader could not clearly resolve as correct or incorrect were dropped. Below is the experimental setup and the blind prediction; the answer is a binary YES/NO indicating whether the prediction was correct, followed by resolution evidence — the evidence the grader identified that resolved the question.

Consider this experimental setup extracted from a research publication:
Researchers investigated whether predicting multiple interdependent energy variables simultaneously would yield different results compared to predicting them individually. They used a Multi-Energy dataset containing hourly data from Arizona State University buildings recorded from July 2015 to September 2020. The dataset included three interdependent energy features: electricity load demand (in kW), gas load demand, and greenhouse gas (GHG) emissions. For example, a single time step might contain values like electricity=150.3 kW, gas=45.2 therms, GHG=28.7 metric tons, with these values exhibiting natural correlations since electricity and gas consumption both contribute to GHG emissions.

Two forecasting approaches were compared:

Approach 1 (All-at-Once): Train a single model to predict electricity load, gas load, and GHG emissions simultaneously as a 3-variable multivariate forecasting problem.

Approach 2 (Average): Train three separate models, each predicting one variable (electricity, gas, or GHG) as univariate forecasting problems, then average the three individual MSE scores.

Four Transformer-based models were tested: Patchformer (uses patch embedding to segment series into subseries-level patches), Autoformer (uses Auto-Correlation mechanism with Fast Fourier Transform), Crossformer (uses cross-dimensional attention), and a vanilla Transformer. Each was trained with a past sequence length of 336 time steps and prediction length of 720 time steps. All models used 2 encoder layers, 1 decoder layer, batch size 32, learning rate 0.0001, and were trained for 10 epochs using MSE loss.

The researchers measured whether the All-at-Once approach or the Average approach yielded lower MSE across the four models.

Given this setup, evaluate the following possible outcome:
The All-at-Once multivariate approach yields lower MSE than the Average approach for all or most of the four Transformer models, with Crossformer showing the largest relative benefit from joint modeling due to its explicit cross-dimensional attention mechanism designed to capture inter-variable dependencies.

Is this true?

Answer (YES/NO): NO